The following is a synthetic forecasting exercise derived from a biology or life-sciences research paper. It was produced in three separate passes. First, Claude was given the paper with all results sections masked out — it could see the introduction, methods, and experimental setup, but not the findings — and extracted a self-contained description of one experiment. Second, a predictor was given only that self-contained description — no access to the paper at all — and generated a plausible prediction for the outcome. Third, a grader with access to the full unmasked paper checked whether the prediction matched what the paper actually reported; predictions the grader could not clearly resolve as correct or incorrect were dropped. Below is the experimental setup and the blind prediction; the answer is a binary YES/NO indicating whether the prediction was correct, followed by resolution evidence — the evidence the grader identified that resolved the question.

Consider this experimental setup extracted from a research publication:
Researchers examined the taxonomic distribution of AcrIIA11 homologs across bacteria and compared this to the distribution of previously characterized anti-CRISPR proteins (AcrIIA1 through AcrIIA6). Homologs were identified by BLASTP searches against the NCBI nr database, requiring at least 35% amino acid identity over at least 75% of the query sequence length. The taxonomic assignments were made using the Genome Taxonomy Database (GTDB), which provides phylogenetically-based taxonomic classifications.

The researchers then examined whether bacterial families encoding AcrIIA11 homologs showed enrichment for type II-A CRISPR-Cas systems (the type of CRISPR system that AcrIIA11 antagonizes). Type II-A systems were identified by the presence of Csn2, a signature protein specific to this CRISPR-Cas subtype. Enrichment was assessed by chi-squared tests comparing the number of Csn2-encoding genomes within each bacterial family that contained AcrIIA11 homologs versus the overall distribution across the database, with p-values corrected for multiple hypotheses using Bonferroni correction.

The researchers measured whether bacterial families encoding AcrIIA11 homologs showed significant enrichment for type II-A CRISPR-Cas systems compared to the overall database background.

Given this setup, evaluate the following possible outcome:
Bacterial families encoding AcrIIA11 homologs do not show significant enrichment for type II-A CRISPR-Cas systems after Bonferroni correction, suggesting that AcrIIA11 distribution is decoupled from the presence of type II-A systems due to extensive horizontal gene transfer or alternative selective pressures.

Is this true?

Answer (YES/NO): NO